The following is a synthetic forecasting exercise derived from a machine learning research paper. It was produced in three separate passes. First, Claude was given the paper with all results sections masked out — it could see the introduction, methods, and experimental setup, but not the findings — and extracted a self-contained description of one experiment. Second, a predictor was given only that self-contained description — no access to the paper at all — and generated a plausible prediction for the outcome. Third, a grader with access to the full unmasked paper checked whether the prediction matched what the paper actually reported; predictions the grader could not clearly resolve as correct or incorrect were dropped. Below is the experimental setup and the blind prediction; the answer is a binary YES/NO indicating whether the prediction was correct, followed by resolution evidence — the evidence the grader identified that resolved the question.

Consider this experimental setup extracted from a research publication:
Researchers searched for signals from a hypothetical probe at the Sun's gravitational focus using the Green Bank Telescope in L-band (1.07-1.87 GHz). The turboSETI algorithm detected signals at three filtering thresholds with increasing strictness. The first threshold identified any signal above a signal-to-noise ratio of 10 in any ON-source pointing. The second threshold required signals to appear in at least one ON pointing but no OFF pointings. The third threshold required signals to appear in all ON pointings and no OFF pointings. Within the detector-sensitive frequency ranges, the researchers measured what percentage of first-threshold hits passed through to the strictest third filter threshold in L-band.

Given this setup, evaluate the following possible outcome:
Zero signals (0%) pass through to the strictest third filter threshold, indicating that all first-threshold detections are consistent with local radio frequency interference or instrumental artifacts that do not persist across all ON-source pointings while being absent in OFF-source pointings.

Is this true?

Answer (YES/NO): NO